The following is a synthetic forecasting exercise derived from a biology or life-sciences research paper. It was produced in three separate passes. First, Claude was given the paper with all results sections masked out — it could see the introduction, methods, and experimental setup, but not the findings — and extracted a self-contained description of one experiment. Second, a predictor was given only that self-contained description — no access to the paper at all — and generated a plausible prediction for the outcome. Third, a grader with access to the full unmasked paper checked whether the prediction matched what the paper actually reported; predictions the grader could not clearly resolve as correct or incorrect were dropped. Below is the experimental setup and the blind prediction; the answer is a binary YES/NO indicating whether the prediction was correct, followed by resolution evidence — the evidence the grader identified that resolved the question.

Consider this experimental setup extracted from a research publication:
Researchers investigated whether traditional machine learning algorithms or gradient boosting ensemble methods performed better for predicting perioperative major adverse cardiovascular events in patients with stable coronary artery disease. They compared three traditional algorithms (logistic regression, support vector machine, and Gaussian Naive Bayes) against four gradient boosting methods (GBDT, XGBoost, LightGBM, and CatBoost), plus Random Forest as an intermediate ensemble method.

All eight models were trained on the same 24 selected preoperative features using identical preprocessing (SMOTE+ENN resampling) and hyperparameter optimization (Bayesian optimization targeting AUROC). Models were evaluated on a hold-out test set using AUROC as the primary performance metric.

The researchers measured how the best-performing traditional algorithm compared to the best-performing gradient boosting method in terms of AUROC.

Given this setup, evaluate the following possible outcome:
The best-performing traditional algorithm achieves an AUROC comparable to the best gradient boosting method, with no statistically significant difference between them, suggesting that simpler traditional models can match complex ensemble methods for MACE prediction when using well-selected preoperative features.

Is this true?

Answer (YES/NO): NO